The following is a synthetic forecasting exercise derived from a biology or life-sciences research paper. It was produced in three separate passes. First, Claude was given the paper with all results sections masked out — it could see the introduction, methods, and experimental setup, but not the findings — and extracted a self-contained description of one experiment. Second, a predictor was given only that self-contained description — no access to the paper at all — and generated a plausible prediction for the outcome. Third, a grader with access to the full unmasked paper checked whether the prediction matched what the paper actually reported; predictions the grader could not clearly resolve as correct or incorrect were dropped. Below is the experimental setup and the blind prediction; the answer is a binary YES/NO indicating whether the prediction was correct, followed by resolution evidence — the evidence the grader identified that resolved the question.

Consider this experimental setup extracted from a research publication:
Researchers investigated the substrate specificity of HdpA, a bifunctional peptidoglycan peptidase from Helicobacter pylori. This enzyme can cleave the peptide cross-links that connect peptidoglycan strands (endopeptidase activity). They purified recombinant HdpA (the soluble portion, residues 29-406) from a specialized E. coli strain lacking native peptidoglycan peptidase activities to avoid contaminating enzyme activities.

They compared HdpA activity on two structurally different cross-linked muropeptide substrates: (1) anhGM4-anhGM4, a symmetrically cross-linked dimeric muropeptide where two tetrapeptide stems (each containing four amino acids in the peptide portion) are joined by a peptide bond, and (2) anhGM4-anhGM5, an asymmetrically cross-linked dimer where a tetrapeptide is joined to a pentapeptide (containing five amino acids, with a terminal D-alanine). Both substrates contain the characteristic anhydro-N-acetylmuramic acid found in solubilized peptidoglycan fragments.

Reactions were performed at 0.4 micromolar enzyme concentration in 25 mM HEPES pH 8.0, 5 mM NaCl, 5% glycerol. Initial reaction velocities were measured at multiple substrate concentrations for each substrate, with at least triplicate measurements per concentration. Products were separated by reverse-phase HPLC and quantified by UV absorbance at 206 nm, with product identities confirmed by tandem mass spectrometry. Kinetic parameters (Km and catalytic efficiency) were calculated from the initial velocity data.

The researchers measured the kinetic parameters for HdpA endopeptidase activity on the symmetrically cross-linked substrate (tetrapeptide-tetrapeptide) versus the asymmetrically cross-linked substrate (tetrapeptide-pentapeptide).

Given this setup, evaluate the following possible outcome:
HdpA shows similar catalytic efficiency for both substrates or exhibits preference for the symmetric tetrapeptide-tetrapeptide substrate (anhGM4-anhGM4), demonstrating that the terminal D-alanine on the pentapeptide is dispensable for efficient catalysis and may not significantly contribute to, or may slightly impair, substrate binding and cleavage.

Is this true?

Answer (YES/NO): YES